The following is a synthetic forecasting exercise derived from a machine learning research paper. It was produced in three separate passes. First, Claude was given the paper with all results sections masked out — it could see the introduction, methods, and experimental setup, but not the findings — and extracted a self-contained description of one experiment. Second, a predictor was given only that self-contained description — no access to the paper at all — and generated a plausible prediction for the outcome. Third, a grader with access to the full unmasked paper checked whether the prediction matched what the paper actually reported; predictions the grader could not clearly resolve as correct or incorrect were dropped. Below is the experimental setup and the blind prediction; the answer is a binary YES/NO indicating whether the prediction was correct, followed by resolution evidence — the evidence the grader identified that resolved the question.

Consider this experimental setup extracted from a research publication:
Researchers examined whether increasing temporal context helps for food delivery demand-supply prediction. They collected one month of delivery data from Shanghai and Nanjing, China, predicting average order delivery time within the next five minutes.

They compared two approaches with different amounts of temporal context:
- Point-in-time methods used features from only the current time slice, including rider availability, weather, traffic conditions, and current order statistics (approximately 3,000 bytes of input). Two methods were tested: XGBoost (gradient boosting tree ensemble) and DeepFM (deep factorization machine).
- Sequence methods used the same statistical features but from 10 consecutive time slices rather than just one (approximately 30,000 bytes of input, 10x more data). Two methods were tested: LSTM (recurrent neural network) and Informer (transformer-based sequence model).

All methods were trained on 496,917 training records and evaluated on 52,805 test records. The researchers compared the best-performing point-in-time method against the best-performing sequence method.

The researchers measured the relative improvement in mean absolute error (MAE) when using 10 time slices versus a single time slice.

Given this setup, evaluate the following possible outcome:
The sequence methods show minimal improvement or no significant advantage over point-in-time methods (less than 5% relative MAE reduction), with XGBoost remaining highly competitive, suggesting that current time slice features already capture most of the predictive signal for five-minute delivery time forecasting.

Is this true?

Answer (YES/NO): NO